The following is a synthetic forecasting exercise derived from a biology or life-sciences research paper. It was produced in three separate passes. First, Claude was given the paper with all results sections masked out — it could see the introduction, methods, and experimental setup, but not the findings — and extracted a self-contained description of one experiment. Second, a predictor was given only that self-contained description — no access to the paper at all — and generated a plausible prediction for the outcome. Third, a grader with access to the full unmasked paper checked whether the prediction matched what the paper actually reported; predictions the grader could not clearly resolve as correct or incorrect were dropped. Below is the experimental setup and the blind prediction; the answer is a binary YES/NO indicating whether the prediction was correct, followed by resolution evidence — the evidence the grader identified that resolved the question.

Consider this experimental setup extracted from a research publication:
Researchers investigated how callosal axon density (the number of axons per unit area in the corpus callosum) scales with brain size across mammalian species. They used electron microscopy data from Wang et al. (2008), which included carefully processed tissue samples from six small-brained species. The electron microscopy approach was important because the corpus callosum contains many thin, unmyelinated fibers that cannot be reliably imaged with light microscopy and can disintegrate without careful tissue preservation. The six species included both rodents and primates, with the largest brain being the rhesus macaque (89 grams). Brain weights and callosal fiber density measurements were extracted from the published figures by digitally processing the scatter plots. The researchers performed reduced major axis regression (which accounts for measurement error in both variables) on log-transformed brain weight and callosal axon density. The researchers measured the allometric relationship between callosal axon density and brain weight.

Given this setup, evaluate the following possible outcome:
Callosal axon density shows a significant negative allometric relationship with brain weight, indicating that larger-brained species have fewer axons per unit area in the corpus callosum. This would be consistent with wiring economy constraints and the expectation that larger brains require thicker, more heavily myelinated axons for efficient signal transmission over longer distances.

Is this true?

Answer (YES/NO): YES